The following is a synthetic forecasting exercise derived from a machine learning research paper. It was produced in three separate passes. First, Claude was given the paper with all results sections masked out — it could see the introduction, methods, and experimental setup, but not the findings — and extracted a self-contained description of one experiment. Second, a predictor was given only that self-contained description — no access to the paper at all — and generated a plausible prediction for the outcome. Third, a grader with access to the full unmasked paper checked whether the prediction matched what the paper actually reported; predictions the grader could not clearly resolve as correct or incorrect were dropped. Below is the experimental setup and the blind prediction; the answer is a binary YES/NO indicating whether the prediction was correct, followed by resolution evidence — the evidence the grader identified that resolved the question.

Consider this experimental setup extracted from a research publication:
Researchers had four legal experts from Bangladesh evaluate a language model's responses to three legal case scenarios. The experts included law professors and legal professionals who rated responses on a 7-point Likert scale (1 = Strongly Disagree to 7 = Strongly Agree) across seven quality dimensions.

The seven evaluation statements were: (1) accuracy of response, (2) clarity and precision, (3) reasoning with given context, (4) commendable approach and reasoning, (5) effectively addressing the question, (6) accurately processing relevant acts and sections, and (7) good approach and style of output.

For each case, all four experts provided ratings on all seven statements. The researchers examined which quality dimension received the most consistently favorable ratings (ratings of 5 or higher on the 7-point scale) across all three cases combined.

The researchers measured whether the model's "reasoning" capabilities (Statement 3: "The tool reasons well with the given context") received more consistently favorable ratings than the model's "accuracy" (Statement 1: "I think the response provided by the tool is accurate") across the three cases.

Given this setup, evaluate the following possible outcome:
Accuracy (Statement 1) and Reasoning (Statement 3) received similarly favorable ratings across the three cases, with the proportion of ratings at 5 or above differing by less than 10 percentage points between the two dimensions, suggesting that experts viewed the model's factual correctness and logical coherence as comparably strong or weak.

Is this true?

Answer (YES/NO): NO